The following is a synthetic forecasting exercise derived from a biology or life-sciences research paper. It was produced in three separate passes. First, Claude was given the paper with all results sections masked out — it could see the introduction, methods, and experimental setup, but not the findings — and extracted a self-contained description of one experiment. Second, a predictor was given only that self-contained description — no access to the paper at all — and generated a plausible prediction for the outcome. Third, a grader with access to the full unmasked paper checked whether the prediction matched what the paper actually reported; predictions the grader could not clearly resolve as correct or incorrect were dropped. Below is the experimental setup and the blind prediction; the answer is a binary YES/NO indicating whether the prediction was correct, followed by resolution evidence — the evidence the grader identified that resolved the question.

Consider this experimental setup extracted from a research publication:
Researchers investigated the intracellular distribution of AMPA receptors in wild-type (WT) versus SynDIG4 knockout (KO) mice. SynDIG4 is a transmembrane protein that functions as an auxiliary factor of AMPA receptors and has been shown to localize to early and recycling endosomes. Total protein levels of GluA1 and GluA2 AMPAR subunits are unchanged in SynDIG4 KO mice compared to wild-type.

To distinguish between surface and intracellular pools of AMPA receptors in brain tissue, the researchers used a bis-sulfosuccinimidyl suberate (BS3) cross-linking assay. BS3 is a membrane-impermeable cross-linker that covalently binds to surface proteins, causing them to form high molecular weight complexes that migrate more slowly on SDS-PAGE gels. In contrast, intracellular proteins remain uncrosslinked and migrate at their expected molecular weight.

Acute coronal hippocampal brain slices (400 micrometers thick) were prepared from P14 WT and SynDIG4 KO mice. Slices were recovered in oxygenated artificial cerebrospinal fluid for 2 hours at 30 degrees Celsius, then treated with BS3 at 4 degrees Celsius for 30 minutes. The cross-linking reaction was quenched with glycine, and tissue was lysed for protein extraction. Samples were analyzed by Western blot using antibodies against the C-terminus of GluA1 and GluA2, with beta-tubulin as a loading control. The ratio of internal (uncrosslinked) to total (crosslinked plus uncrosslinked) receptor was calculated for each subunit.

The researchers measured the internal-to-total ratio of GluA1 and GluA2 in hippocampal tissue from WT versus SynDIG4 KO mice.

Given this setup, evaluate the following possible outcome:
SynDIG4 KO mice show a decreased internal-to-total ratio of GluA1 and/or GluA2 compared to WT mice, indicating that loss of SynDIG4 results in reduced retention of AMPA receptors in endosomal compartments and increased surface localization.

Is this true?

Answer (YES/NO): NO